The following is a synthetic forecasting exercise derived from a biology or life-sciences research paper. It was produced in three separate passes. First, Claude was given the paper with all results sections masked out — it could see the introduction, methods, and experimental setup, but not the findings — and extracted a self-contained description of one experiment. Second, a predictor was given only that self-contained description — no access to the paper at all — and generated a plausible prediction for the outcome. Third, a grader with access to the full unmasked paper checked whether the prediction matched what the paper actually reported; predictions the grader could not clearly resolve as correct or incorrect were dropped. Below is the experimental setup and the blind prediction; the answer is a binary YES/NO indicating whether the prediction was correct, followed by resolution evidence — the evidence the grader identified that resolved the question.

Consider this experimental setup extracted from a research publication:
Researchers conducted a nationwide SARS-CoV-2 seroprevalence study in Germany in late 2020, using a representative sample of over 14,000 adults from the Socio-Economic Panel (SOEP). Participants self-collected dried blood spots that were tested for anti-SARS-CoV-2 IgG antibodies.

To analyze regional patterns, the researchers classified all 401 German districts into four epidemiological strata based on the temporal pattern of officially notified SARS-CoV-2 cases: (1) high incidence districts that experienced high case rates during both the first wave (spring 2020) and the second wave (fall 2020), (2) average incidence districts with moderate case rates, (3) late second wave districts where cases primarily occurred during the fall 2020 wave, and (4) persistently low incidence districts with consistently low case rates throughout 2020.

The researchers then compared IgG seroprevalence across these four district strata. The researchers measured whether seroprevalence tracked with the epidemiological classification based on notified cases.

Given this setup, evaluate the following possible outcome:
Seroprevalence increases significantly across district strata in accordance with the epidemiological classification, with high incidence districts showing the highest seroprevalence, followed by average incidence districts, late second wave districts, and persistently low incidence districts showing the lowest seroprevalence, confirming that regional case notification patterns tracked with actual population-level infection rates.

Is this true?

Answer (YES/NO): YES